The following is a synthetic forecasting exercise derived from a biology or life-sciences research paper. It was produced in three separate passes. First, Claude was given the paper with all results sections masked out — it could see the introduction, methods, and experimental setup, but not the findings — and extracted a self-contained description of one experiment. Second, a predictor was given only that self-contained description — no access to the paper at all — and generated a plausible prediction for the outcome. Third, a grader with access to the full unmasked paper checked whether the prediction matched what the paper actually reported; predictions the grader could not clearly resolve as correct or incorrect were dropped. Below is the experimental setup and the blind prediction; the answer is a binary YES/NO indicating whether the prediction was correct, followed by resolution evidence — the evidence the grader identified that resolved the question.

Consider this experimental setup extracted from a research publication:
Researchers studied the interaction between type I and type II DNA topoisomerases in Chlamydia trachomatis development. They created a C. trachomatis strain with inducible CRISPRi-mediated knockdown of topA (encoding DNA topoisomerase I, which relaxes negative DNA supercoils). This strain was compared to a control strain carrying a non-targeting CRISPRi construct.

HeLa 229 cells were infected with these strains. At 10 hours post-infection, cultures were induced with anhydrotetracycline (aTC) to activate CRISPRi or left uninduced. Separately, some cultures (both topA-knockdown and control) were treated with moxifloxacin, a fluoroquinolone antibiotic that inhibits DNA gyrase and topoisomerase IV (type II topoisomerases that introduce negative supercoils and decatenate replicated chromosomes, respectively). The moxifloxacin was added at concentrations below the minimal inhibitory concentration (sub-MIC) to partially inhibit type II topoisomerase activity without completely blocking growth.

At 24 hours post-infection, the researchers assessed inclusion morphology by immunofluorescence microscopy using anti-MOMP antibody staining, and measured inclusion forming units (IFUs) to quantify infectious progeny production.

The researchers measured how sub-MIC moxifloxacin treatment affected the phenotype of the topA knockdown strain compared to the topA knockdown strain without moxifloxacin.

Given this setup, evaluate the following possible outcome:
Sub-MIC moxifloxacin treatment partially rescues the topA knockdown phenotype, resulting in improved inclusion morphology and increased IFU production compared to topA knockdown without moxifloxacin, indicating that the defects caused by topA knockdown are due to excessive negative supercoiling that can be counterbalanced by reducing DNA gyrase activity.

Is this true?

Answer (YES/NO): NO